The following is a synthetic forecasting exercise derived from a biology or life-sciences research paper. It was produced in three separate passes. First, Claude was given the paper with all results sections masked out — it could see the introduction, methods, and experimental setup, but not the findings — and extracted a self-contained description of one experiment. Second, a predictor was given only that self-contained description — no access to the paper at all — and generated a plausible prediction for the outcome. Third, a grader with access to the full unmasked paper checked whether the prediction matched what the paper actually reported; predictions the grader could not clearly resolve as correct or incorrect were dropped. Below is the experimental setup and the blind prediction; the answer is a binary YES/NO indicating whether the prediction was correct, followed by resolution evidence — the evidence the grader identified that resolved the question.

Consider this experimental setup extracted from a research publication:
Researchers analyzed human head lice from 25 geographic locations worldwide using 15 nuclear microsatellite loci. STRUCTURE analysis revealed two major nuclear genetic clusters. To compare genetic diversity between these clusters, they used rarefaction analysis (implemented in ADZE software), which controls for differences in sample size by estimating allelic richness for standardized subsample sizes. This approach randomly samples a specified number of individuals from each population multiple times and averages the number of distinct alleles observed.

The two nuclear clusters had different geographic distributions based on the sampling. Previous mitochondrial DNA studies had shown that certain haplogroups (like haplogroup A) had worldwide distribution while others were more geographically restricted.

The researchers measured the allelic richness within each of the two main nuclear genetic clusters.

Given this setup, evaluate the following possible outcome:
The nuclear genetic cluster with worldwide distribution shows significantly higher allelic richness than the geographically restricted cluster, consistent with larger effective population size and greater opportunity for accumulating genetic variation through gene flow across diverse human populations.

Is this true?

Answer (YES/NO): YES